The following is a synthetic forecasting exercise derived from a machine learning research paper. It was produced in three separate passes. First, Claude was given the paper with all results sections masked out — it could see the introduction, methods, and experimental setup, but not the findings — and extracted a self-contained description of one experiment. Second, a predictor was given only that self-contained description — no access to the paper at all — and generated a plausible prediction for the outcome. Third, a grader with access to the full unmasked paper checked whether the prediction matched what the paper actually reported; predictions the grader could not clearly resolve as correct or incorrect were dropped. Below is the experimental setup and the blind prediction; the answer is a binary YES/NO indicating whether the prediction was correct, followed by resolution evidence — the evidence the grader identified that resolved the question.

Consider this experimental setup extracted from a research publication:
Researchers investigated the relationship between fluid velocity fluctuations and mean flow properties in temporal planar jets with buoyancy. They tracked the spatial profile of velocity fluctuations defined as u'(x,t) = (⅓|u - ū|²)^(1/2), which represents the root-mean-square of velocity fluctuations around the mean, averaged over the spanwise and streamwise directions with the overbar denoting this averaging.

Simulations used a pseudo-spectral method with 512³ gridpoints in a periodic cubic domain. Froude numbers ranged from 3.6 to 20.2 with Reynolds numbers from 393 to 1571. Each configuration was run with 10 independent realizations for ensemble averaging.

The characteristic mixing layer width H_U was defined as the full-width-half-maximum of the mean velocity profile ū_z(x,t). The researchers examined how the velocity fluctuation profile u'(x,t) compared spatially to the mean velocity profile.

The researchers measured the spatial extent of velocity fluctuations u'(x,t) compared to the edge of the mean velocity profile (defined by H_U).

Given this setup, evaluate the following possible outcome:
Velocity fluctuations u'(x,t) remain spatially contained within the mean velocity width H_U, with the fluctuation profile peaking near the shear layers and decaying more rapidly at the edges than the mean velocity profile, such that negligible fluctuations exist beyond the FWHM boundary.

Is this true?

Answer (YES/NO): NO